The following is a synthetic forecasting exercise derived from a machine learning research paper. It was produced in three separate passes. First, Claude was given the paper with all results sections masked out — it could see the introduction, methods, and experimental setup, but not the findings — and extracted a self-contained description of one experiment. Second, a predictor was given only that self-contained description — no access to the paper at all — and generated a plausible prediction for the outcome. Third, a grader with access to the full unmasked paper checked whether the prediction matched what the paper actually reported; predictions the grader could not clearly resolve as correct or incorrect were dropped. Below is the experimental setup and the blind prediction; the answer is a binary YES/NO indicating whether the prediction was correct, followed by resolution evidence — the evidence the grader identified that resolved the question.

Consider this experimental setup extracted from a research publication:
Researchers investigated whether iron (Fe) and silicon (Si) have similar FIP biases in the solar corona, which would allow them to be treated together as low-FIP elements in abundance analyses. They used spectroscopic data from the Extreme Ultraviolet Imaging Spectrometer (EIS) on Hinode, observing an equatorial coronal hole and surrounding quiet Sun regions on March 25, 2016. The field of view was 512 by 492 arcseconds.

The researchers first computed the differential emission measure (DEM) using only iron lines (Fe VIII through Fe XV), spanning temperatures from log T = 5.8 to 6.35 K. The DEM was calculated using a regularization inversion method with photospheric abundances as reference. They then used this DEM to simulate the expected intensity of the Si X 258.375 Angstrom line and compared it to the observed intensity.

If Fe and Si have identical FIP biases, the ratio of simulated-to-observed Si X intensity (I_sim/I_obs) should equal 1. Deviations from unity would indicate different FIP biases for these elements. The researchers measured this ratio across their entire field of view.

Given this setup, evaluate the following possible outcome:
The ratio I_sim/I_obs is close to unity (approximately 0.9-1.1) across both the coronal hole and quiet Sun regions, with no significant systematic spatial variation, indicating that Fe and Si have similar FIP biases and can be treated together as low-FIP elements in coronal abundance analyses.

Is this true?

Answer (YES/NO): NO